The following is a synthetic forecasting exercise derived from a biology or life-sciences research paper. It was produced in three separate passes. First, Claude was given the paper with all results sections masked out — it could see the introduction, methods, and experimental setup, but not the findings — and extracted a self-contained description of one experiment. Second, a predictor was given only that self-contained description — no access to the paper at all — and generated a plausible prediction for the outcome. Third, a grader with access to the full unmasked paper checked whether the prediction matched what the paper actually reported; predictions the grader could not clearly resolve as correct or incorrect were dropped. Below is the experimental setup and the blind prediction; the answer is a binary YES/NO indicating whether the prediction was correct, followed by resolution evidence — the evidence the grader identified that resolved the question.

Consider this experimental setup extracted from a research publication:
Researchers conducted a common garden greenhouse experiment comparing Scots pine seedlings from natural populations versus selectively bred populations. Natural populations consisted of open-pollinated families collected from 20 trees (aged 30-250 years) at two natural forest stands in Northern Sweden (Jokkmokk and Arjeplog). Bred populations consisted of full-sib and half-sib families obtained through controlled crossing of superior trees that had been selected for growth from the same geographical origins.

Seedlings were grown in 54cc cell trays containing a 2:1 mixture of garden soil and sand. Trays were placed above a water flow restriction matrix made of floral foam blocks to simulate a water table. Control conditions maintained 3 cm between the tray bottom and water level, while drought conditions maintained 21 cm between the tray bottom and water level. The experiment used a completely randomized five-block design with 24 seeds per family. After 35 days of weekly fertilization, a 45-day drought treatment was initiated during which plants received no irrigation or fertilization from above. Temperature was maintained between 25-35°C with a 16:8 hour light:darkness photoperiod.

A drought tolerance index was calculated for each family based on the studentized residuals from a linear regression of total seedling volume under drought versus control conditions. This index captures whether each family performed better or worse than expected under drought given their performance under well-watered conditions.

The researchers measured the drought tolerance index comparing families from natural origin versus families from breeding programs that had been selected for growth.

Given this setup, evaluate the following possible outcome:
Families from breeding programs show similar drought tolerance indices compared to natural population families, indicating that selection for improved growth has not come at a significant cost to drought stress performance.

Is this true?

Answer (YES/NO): NO